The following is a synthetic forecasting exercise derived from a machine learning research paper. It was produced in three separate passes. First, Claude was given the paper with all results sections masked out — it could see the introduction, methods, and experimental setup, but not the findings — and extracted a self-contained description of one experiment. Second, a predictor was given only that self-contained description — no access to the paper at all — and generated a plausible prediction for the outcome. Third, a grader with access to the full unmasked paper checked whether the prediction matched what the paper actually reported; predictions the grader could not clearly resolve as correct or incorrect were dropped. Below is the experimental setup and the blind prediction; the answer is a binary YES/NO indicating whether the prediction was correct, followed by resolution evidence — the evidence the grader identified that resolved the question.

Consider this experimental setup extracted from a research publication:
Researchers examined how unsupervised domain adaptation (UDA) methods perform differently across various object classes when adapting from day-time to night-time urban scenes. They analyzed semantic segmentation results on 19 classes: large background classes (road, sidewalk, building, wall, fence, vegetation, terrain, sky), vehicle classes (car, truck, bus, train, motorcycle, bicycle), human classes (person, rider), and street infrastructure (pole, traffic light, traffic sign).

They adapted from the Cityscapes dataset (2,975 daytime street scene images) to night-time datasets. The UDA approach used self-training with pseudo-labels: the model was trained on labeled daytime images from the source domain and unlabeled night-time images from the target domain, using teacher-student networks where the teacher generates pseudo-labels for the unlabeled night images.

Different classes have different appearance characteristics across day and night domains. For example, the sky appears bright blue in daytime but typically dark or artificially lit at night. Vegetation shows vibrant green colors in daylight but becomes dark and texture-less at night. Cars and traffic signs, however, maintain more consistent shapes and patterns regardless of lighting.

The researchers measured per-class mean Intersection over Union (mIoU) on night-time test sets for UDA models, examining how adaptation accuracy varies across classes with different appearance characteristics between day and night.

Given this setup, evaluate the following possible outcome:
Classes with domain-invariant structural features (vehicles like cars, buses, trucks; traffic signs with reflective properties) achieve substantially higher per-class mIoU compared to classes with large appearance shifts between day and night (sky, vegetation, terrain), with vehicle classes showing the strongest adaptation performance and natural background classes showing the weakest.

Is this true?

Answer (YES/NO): NO